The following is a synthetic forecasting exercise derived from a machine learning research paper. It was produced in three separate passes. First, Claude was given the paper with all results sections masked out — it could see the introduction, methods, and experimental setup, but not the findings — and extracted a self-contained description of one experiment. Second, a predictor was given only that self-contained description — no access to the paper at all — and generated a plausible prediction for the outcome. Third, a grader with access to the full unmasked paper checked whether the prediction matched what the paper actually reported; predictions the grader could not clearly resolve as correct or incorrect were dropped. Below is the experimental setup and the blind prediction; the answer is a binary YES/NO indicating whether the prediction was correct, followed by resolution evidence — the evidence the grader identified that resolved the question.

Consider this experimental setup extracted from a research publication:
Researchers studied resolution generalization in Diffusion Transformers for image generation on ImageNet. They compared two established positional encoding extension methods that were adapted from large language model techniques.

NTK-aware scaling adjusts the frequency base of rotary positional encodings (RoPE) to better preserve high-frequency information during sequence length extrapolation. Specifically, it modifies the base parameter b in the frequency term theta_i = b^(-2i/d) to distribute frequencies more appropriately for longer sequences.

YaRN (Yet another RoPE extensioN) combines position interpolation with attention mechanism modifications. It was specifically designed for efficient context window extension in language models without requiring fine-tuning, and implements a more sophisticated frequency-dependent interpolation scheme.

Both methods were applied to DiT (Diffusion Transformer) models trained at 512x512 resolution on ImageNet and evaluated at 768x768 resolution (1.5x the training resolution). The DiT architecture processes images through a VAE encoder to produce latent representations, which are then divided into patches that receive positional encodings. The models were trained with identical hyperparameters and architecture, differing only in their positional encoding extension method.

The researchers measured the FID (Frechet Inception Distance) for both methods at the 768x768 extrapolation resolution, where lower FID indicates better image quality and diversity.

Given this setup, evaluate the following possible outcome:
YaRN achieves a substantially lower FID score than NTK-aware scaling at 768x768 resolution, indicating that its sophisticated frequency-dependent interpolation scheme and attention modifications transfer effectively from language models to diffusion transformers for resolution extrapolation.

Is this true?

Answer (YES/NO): NO